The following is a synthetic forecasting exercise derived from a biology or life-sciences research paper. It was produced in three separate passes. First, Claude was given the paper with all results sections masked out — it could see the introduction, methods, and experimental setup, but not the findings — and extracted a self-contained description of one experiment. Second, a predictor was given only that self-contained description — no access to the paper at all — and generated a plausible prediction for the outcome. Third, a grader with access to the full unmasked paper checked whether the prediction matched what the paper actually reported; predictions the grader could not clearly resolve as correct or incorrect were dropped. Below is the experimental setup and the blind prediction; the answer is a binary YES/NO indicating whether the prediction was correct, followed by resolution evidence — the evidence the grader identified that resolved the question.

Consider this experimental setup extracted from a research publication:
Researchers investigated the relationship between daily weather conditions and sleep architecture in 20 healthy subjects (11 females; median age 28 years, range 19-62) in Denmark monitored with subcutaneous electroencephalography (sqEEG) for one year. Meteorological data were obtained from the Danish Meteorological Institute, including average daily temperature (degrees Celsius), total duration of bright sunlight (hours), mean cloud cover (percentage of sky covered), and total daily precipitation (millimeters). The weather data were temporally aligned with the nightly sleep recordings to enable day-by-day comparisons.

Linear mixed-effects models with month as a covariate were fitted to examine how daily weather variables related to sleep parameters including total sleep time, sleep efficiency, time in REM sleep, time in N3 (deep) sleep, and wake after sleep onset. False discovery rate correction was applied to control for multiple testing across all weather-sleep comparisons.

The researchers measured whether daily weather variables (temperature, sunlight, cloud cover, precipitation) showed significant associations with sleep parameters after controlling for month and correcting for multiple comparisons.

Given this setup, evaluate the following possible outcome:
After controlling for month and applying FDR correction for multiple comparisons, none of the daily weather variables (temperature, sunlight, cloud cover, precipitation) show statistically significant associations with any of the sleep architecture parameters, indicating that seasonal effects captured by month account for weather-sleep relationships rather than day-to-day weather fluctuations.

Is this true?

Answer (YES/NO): NO